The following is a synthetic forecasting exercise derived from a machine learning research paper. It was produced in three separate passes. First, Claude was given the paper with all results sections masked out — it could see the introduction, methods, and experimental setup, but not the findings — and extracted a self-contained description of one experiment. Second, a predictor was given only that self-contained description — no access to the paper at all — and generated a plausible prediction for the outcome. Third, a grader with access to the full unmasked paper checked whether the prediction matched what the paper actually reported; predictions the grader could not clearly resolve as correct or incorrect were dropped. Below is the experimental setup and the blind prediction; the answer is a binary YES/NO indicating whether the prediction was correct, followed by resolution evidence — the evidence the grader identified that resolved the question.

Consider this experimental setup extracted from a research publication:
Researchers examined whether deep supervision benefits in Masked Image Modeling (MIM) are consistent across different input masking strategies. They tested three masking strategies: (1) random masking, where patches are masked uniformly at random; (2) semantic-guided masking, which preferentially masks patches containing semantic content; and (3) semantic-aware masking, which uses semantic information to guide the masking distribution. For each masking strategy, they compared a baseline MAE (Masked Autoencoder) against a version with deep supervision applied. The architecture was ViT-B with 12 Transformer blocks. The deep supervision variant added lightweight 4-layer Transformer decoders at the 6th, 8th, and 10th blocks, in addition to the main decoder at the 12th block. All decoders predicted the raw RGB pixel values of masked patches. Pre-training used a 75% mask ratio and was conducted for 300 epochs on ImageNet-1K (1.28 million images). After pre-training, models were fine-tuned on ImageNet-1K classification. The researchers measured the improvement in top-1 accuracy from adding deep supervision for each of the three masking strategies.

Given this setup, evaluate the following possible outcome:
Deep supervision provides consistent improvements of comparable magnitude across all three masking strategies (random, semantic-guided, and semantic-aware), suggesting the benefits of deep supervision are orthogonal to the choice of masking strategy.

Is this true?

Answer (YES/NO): YES